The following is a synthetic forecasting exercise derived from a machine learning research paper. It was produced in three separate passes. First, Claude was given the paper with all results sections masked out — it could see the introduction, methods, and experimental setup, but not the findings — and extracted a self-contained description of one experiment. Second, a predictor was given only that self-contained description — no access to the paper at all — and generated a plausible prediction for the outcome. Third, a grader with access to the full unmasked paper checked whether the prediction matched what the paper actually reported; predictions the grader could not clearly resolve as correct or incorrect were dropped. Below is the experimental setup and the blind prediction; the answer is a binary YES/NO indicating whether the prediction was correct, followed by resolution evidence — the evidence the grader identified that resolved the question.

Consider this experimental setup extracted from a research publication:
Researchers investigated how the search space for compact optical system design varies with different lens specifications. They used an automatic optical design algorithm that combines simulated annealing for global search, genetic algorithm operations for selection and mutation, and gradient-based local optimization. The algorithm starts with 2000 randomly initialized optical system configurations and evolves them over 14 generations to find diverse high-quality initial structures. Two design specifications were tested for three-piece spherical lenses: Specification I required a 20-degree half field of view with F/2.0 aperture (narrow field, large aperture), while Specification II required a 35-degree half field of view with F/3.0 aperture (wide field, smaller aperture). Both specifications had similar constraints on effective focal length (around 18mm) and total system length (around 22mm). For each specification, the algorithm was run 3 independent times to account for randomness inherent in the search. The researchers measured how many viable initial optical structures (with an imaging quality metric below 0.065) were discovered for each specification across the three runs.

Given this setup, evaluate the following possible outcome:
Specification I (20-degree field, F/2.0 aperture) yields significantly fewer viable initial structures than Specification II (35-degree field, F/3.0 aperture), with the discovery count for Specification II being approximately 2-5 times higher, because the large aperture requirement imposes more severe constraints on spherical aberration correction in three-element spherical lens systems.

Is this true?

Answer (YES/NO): YES